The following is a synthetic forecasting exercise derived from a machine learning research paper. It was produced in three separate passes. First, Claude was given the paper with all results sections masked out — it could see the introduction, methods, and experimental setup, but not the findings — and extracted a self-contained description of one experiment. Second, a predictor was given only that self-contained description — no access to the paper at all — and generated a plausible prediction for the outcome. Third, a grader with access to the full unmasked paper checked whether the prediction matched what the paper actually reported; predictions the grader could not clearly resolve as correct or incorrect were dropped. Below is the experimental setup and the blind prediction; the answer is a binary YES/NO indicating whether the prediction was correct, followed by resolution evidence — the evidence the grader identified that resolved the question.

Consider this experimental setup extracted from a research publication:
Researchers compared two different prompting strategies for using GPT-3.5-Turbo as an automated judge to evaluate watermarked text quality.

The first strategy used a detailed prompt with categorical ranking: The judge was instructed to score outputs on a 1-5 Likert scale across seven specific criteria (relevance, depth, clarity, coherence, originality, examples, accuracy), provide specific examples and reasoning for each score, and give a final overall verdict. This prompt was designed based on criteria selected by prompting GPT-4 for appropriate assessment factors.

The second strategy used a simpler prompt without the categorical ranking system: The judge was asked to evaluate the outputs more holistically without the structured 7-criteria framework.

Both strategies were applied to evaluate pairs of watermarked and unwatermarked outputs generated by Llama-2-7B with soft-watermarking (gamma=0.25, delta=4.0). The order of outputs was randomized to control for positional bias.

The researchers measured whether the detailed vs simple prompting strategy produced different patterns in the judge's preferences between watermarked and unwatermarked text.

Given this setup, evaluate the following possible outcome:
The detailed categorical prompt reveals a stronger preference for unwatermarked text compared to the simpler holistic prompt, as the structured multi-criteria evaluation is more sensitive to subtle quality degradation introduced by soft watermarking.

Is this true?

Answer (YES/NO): NO